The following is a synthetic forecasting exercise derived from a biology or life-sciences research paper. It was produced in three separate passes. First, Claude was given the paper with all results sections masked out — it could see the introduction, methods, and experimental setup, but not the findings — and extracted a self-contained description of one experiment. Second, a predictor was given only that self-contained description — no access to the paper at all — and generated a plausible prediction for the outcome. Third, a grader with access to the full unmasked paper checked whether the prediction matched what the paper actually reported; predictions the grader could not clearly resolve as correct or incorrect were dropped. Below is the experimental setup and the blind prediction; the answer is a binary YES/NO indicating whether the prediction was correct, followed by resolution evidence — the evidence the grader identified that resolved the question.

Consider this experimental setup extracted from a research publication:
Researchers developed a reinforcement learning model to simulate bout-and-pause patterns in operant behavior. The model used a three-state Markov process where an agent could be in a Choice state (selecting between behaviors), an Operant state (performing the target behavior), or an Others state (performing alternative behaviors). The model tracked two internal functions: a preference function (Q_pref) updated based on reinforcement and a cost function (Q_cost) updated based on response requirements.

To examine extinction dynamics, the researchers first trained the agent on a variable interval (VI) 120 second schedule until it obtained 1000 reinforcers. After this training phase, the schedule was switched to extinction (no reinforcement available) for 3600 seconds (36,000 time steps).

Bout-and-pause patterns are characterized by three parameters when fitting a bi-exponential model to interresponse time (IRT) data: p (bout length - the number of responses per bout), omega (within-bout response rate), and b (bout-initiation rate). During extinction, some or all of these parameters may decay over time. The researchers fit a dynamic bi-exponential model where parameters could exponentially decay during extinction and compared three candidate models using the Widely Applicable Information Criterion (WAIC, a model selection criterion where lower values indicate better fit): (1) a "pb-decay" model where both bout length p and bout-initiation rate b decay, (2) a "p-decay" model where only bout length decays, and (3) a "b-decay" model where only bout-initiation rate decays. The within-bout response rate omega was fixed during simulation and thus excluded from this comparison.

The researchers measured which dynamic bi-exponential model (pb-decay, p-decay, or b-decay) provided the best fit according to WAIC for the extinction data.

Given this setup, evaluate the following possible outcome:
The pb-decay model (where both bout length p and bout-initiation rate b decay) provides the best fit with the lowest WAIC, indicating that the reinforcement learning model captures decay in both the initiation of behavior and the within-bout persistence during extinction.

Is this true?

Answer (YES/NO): YES